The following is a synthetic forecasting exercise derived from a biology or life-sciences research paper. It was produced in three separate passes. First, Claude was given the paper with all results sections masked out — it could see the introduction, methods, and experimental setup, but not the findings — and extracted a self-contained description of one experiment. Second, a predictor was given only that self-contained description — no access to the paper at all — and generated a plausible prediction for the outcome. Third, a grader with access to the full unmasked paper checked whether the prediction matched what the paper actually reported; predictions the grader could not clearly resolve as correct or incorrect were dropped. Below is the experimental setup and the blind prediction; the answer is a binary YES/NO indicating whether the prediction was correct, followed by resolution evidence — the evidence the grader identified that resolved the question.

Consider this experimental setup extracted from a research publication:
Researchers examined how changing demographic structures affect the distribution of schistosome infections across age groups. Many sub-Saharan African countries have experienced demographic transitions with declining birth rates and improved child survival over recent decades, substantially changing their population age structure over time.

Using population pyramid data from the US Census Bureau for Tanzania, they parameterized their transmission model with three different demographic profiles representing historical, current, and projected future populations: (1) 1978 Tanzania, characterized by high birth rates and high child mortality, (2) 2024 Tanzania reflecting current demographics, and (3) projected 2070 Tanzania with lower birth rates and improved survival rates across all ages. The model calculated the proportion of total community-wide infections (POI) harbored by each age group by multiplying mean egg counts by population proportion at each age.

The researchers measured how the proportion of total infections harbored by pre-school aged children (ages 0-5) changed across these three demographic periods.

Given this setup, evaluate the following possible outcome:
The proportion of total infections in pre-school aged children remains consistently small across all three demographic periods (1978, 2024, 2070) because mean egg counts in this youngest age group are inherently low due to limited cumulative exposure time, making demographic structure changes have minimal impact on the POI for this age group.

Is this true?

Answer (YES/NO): NO